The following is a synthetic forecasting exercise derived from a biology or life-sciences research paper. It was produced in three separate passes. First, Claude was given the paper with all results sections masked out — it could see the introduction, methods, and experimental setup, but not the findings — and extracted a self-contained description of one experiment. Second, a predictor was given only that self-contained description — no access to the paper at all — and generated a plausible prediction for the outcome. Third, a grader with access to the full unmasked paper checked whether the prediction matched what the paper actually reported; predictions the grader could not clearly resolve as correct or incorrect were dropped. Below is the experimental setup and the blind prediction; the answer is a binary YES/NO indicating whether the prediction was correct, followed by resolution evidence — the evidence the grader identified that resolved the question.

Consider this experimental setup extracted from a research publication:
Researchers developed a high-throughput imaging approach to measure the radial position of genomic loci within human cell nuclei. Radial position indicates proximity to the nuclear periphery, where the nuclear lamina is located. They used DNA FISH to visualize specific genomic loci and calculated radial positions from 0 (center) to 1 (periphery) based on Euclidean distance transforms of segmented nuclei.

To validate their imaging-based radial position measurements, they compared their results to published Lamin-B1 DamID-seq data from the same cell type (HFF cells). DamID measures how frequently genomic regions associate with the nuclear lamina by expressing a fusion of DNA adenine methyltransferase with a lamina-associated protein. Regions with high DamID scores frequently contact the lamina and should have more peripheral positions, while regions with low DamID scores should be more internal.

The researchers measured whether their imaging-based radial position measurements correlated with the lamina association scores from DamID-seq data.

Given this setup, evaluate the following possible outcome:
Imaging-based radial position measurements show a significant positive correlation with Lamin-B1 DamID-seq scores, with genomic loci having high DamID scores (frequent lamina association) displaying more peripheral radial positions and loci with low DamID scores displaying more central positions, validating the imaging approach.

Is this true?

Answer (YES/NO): NO